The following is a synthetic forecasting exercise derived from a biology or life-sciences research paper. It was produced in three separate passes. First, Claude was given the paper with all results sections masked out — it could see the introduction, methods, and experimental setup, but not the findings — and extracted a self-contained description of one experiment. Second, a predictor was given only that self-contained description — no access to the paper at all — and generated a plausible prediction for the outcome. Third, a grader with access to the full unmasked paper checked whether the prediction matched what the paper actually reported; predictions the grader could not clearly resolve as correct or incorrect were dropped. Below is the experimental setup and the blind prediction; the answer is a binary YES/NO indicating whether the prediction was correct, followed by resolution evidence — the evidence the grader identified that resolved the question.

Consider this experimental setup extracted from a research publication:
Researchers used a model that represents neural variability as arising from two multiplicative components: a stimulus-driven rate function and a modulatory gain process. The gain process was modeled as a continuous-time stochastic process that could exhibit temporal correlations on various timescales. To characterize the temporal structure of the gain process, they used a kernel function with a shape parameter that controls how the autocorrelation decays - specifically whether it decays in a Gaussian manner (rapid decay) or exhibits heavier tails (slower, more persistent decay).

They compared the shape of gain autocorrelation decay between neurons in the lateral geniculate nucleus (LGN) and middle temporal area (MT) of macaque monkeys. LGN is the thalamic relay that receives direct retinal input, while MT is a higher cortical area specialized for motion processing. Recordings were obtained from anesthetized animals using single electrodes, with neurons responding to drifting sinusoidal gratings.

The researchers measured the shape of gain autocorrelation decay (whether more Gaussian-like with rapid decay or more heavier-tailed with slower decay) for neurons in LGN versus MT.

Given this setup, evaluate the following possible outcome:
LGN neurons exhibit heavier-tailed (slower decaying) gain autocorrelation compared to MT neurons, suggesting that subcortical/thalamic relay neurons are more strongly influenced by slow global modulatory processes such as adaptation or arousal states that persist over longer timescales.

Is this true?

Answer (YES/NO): NO